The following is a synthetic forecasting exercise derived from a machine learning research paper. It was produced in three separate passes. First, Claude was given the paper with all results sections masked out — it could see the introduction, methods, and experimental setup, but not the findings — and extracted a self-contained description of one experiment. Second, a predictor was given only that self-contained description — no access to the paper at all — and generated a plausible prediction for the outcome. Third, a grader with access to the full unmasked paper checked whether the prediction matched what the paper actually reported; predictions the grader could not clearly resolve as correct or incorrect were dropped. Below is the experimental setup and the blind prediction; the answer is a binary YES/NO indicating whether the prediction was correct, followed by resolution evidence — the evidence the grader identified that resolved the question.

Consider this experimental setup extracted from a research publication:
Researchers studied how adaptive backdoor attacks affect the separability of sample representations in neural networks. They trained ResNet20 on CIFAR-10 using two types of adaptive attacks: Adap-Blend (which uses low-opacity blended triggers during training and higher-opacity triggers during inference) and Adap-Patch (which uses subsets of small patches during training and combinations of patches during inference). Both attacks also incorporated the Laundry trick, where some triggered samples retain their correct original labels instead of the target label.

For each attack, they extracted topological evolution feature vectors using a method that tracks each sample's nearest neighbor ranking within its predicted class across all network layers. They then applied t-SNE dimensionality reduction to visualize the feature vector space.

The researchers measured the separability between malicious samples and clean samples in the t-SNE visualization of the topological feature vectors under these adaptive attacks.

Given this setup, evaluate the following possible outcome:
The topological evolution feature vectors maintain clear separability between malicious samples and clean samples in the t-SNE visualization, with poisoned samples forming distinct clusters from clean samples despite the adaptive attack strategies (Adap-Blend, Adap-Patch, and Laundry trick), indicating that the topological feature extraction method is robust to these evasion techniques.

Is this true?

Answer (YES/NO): NO